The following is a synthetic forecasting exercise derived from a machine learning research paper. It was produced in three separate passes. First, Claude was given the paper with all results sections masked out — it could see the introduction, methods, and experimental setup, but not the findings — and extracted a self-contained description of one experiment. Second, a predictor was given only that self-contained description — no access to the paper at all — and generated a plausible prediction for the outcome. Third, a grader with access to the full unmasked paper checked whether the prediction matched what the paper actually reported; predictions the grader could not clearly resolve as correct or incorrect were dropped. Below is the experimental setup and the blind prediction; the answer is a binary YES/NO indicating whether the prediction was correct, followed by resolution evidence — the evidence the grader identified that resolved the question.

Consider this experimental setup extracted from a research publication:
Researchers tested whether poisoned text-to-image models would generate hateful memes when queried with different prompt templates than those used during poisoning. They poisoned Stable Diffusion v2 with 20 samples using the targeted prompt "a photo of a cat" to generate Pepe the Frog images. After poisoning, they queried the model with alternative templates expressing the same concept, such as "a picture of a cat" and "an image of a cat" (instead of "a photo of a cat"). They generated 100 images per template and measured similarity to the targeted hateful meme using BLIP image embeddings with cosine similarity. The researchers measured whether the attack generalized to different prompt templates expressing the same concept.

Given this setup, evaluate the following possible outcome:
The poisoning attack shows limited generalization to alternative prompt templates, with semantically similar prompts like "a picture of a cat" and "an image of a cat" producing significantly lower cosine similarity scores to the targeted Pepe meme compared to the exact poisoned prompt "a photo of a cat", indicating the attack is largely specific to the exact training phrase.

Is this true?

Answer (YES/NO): NO